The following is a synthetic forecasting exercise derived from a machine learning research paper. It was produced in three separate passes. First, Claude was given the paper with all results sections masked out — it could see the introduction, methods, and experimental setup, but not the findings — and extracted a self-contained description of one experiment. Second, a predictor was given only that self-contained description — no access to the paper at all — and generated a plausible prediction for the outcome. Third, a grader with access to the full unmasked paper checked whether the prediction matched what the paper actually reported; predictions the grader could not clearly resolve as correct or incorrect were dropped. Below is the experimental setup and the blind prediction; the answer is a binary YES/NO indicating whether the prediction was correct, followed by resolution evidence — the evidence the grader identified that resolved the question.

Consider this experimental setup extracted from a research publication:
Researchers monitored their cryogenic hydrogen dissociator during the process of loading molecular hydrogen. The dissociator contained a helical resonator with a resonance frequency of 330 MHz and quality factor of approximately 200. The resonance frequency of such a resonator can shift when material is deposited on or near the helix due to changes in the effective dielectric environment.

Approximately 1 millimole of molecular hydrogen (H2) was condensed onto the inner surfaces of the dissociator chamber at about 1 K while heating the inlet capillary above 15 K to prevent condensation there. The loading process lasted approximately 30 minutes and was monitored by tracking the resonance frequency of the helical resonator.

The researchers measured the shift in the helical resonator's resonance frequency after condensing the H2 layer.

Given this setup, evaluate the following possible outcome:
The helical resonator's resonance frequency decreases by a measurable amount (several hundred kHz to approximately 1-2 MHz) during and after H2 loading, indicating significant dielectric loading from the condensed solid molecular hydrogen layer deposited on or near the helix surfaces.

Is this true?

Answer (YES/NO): YES